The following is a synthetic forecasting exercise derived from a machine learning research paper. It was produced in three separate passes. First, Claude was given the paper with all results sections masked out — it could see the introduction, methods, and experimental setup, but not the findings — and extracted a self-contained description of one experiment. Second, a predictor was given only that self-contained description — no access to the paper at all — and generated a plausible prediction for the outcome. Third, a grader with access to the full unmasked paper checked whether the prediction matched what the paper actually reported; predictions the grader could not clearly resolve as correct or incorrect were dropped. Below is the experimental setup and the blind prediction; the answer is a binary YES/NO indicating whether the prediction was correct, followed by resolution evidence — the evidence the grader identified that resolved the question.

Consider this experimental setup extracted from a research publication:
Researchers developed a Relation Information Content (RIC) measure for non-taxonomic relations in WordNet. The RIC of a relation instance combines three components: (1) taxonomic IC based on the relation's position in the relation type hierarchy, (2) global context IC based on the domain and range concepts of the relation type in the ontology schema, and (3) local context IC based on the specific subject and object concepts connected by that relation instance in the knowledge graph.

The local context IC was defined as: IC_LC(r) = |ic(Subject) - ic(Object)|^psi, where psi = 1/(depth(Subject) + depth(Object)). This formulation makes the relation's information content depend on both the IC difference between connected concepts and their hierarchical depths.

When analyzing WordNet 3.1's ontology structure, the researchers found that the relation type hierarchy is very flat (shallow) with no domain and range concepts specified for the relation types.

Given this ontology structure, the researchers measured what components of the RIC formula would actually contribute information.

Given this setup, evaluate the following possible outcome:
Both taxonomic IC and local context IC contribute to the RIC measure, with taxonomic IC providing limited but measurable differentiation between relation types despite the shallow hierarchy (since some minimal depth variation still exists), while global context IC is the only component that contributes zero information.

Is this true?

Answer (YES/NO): NO